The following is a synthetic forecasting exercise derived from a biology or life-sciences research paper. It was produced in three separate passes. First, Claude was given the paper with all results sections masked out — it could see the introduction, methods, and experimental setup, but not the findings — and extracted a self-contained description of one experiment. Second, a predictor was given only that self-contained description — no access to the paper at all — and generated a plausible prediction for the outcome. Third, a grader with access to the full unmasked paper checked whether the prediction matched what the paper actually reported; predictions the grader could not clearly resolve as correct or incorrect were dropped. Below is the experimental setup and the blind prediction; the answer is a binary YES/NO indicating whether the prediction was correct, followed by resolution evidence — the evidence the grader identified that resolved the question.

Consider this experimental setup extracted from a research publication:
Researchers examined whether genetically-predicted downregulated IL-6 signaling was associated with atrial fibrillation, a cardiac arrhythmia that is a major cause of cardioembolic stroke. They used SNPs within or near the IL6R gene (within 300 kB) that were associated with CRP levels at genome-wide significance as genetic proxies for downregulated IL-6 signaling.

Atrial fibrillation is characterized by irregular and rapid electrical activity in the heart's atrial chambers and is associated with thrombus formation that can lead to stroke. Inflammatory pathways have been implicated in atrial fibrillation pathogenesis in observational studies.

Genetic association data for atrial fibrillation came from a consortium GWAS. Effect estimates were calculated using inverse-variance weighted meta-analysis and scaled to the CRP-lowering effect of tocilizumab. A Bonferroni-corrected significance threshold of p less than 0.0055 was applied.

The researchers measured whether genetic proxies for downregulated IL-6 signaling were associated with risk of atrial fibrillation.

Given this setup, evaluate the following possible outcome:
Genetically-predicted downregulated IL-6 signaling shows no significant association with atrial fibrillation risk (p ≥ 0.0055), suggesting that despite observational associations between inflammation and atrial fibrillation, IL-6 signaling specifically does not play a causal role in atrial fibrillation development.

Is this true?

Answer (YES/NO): NO